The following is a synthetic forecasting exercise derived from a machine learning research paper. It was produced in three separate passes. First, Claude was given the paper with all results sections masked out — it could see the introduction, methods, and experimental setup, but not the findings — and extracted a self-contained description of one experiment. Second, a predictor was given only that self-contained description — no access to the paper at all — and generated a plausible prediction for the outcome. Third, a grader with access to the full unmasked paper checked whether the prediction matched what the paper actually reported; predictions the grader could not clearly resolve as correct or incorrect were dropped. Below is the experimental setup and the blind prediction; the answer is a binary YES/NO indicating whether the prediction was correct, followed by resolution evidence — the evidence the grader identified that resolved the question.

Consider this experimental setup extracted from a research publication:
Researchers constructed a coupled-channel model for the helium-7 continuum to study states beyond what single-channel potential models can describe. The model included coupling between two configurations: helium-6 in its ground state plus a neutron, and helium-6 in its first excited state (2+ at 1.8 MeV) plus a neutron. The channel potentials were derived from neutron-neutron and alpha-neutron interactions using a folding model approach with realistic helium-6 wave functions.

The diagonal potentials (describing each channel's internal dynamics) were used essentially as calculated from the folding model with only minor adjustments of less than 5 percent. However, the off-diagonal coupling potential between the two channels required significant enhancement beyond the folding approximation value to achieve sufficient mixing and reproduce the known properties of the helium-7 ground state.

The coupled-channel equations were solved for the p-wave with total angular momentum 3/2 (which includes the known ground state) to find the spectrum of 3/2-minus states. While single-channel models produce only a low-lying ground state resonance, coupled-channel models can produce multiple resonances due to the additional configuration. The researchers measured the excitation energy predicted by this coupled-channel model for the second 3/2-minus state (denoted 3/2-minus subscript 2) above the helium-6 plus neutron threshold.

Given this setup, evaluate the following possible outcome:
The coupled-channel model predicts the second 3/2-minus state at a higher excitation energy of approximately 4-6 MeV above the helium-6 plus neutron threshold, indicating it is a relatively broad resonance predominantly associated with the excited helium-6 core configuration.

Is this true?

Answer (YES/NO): YES